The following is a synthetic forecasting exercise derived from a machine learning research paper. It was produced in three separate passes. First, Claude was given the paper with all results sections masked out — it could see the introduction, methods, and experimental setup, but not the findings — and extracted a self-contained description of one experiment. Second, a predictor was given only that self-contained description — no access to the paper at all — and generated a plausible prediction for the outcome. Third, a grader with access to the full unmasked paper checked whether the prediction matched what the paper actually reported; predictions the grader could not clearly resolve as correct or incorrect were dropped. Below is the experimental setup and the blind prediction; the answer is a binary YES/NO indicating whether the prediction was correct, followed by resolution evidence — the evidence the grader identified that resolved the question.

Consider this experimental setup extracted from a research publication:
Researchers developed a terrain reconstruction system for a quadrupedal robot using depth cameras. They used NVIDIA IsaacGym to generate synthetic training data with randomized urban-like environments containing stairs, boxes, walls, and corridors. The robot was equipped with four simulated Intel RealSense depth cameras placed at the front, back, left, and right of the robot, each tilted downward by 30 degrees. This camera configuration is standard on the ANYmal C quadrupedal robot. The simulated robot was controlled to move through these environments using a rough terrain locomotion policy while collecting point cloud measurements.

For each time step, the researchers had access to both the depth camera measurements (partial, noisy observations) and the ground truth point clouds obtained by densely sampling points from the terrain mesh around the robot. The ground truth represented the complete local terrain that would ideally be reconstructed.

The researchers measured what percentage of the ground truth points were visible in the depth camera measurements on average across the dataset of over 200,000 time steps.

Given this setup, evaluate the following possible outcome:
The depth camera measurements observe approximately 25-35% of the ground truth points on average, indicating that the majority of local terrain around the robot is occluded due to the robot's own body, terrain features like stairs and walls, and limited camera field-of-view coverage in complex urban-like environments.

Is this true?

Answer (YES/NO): NO